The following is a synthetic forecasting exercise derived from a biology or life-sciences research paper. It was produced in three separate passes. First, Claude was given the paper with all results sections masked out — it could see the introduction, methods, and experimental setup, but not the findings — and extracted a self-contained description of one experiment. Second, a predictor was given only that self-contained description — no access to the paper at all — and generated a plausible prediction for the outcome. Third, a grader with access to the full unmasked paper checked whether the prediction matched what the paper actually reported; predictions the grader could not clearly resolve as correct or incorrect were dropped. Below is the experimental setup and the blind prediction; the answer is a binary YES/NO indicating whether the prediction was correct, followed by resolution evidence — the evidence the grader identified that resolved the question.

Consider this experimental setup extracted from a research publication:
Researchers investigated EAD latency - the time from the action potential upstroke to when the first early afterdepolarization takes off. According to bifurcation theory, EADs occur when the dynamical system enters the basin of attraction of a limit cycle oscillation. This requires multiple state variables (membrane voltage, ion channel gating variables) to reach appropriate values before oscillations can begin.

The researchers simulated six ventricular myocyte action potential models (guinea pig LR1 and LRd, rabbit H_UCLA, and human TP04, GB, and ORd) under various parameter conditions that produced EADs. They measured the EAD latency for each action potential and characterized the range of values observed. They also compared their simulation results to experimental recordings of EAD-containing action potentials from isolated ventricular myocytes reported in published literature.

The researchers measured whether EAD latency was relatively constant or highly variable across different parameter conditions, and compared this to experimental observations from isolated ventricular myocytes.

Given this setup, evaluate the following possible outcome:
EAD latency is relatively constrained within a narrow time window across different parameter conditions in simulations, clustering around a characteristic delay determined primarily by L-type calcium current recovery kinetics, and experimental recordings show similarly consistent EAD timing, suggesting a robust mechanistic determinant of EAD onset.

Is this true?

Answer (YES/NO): NO